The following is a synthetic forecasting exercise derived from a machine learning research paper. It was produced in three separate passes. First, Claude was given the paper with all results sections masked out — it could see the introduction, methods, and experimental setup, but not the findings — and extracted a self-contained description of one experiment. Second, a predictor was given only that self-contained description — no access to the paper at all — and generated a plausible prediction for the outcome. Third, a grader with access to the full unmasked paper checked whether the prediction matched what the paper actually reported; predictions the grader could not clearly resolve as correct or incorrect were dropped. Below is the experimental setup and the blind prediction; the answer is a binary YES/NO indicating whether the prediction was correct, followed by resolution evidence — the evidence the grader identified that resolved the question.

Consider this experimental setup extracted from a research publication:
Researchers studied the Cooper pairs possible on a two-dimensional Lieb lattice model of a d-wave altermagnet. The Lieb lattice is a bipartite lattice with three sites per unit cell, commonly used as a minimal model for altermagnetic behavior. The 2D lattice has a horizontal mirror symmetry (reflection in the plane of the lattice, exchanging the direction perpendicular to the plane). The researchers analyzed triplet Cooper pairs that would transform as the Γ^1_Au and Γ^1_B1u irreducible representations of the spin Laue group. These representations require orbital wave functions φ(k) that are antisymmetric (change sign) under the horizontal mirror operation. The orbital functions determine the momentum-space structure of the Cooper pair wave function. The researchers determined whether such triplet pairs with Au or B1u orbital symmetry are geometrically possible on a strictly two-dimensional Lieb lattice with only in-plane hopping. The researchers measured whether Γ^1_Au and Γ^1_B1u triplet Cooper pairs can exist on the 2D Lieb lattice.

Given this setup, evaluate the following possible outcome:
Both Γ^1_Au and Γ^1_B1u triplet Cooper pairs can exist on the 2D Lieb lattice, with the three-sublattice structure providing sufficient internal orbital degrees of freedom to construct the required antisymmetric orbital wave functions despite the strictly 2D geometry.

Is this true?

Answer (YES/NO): NO